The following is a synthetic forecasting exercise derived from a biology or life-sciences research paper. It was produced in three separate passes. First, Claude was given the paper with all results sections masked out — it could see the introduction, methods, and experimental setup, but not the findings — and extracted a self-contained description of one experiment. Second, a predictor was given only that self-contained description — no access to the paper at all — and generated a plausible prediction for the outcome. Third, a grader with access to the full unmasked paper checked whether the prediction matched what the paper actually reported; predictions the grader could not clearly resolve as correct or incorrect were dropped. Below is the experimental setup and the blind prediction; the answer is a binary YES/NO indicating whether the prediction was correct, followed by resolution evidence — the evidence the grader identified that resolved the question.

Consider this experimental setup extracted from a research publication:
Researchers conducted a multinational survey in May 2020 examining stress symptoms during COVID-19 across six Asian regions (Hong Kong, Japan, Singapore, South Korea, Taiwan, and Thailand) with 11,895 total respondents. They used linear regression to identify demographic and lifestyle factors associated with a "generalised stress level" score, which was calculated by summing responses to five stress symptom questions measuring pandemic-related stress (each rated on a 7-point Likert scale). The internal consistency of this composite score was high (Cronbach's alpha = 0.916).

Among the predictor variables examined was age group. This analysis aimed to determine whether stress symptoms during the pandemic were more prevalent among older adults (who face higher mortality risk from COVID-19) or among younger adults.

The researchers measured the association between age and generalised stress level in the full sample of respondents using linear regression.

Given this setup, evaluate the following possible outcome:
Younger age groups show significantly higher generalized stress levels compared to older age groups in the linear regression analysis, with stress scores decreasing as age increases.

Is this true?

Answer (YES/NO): YES